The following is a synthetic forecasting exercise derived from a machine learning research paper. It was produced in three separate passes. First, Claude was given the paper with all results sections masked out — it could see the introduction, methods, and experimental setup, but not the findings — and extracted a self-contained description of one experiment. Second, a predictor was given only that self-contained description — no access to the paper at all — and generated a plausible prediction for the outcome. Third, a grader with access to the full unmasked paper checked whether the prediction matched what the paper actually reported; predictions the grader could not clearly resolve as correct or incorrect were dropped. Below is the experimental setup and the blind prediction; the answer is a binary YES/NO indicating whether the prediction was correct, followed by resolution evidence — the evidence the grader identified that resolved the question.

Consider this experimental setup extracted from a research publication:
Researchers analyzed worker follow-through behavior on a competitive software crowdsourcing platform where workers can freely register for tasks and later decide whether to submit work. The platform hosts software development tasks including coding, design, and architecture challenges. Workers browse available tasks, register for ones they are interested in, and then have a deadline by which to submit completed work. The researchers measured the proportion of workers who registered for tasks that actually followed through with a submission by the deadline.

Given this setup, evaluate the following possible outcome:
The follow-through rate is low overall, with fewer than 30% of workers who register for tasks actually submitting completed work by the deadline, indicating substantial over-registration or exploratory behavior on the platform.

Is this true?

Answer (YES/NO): YES